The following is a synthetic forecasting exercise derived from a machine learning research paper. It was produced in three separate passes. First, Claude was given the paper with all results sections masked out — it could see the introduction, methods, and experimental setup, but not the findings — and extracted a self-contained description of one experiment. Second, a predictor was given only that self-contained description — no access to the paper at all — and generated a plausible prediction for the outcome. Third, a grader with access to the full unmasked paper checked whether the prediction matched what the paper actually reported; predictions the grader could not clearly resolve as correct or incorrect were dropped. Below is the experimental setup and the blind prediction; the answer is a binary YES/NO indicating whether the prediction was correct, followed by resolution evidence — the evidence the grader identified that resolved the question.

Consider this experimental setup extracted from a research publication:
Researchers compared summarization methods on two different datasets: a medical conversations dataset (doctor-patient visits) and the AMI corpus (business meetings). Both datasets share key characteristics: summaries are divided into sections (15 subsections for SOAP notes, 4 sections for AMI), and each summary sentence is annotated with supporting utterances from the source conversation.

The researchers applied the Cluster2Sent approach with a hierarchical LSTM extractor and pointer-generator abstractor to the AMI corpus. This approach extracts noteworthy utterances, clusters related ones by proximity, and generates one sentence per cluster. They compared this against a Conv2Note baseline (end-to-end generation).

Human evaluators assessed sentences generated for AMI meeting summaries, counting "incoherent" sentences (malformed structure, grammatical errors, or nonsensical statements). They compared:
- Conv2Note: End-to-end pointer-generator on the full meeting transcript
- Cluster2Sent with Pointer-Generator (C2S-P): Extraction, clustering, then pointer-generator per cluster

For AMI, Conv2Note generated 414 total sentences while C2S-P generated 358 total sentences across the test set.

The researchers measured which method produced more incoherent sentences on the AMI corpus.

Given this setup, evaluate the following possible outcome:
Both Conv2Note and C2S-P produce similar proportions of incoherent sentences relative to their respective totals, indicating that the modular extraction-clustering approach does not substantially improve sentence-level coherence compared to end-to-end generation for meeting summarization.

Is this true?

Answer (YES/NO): NO